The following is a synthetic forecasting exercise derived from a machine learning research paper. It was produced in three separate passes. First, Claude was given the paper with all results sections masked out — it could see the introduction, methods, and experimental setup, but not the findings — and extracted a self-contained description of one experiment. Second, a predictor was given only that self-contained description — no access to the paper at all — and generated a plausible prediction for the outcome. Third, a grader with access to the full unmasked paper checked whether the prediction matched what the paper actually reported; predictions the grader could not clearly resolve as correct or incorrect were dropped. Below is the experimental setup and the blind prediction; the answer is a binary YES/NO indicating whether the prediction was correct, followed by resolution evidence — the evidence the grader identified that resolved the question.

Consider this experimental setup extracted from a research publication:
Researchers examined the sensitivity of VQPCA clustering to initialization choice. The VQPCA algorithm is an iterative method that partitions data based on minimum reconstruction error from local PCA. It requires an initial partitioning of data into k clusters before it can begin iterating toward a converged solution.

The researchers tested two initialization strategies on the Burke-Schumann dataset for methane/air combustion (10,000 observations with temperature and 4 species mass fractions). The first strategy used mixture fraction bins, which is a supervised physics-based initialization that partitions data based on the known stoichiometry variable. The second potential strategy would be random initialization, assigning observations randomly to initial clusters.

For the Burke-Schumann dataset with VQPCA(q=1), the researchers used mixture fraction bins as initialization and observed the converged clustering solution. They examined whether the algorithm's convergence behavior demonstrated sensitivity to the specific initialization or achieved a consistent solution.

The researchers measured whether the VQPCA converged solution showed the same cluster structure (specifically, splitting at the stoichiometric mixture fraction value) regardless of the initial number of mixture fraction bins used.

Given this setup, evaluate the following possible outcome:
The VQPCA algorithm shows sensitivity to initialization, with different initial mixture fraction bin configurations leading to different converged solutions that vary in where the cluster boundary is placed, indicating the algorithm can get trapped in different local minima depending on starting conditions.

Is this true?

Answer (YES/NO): NO